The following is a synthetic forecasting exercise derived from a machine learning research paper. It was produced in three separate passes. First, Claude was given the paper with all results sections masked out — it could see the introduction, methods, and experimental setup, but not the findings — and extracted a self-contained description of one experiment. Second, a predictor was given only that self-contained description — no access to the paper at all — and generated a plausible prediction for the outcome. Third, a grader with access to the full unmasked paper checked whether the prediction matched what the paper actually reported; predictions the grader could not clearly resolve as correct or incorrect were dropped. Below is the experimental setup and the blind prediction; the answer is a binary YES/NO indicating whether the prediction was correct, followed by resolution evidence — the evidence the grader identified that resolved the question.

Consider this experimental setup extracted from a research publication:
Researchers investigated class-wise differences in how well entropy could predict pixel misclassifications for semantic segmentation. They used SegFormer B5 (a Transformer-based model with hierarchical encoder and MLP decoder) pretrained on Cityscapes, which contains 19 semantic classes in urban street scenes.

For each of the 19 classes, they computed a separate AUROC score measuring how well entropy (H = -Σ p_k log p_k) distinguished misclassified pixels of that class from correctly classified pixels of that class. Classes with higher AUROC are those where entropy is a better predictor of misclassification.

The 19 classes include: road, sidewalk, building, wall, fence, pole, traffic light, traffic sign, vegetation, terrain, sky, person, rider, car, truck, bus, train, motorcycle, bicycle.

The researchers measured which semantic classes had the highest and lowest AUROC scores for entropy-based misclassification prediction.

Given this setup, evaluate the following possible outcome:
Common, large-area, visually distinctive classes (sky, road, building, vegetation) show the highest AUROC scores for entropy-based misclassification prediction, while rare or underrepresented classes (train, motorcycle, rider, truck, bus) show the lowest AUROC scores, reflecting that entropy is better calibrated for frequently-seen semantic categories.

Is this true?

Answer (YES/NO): NO